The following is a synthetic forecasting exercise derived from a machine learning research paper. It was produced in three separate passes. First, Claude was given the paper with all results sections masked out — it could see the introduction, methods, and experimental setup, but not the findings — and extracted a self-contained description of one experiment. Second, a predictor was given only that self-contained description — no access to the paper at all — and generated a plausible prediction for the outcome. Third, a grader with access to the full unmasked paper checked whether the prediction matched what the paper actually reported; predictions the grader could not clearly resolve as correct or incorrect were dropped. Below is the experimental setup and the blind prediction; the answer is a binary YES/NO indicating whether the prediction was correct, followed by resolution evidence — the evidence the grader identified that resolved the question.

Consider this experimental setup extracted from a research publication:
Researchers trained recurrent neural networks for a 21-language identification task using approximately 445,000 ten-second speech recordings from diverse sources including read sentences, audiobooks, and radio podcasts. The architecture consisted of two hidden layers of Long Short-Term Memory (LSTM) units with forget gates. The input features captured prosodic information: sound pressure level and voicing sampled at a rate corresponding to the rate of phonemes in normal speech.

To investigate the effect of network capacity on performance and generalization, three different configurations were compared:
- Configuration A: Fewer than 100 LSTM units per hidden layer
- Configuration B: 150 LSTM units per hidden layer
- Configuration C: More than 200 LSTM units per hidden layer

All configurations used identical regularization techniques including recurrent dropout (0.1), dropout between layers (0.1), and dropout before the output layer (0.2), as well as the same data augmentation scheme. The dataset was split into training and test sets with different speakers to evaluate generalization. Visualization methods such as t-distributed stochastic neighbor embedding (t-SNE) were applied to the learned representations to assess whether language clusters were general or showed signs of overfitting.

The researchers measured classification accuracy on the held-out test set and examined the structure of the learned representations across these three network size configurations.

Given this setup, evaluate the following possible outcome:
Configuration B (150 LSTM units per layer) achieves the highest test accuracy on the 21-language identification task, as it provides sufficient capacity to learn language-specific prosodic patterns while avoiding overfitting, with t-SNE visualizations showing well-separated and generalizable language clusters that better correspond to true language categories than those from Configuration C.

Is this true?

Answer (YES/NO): NO